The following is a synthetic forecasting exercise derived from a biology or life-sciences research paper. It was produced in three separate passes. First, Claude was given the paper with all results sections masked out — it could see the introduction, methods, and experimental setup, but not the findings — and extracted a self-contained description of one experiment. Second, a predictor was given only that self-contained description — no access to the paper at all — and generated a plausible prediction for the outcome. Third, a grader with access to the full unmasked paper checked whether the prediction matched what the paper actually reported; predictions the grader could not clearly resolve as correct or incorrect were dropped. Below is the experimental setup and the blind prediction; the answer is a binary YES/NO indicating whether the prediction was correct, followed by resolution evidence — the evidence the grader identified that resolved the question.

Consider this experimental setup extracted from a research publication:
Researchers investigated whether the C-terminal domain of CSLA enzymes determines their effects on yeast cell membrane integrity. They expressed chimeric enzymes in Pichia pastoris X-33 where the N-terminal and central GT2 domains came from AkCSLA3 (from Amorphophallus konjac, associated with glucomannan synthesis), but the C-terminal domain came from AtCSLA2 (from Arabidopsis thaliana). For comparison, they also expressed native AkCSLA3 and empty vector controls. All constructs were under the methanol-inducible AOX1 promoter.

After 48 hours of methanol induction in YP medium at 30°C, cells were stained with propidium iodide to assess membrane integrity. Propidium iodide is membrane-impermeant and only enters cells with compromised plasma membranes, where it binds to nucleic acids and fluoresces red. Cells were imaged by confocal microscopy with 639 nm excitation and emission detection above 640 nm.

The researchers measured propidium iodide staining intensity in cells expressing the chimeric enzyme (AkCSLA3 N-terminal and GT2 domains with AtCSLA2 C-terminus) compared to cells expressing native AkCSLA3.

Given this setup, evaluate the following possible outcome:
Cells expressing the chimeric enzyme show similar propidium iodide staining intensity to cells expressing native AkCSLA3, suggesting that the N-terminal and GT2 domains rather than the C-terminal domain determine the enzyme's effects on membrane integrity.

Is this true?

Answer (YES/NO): NO